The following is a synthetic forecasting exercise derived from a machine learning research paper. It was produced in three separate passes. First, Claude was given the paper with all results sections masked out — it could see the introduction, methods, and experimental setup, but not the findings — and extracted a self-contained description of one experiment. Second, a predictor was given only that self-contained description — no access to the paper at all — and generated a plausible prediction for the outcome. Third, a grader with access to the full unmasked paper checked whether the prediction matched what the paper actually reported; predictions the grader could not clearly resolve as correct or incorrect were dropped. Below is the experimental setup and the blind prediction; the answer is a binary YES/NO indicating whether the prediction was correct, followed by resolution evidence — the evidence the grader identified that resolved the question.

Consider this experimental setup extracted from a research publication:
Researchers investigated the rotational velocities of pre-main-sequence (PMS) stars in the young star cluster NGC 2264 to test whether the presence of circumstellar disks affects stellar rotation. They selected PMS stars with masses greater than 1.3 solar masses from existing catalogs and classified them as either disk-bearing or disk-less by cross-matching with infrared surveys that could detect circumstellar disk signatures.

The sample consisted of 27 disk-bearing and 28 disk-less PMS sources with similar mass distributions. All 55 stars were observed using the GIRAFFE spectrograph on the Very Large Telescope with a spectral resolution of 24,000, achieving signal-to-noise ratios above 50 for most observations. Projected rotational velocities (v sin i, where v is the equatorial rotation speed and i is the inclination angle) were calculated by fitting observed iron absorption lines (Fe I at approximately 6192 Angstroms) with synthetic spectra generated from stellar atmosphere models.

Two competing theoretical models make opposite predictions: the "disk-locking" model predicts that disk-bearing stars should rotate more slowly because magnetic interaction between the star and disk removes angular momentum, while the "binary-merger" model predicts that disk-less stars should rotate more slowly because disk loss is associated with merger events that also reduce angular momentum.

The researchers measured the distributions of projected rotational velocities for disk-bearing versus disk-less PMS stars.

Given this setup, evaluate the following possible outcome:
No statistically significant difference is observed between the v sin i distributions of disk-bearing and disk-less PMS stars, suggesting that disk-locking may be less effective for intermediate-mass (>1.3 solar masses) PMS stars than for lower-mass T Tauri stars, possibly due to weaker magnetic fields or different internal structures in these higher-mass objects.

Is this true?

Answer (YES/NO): NO